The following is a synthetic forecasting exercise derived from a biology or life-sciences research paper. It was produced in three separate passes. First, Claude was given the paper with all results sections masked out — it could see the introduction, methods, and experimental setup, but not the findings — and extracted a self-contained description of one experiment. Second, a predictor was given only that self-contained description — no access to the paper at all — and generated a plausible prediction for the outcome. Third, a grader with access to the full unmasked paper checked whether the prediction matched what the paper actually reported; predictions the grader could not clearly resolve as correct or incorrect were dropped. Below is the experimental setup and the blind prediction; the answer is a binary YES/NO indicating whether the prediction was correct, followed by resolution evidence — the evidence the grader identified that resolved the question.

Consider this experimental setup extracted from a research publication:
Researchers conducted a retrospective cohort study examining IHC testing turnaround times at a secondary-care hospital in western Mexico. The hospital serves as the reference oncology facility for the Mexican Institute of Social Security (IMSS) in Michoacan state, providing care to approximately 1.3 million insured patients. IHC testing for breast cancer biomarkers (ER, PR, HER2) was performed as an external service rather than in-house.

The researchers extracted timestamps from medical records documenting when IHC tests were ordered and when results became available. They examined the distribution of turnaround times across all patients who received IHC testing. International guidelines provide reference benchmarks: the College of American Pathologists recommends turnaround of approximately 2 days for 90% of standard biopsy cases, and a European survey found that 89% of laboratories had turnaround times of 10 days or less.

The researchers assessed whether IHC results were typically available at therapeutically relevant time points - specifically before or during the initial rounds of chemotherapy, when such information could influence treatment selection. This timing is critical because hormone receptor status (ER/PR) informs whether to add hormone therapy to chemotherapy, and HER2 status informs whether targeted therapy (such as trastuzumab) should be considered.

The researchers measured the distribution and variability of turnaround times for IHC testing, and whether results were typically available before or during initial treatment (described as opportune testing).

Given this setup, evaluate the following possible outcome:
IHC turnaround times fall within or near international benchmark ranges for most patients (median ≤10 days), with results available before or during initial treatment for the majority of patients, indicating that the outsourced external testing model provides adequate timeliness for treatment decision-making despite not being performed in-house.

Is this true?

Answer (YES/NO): NO